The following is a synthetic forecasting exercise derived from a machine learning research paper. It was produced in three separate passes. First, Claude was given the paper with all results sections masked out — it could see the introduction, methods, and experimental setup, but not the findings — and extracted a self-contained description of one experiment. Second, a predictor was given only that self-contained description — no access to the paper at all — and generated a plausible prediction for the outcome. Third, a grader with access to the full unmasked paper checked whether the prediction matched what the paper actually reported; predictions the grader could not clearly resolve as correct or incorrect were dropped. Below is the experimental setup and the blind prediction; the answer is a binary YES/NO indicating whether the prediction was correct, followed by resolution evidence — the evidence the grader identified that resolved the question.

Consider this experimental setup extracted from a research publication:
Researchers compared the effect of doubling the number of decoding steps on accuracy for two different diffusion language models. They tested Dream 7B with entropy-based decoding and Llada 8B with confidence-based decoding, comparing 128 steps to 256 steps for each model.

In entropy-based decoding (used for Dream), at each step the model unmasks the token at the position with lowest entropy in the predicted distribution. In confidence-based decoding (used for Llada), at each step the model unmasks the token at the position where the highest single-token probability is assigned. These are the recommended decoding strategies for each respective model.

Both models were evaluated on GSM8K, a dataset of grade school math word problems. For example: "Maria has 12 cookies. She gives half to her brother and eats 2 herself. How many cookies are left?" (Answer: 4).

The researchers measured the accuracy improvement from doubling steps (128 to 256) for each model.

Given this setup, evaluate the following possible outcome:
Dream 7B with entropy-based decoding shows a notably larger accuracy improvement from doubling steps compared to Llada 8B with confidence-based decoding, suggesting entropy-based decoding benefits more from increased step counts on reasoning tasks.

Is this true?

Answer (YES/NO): YES